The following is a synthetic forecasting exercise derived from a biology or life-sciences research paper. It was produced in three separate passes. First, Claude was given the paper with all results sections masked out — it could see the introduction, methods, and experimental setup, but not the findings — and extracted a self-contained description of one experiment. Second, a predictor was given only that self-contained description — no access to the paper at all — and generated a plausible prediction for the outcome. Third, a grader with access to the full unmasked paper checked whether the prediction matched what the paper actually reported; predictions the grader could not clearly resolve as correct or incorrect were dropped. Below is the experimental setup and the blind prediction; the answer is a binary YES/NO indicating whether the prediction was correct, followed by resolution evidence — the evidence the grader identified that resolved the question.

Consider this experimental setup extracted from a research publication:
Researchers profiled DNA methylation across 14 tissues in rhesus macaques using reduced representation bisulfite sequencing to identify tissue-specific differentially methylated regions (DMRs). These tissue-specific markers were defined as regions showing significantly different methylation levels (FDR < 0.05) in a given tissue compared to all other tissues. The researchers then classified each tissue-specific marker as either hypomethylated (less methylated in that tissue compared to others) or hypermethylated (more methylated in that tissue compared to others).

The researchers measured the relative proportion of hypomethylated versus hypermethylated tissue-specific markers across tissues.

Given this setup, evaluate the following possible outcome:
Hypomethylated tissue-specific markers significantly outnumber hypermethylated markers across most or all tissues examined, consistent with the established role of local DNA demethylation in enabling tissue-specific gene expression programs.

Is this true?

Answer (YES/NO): YES